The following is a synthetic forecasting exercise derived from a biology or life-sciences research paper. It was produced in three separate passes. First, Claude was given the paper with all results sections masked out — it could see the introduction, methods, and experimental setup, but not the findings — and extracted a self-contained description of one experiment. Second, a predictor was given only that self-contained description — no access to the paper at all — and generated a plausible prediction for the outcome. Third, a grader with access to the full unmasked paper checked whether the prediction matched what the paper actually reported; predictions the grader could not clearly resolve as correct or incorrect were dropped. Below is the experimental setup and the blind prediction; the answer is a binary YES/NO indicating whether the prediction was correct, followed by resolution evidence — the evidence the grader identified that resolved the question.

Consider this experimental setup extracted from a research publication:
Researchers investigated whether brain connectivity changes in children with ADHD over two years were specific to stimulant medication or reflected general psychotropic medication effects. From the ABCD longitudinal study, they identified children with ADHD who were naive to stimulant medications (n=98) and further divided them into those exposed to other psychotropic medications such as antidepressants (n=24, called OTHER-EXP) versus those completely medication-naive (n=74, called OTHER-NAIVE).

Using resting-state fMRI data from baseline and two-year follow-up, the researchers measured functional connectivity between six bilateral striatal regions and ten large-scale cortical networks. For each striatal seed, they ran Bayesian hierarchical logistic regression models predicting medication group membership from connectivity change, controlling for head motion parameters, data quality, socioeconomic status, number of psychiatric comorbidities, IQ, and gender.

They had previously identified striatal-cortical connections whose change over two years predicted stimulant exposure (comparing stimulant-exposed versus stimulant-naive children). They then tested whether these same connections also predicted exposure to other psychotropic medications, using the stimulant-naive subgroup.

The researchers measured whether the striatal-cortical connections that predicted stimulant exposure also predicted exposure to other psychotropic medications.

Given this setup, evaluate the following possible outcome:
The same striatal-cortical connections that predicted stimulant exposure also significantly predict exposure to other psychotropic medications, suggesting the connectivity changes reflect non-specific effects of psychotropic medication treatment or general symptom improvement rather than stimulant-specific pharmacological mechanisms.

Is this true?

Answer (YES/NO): NO